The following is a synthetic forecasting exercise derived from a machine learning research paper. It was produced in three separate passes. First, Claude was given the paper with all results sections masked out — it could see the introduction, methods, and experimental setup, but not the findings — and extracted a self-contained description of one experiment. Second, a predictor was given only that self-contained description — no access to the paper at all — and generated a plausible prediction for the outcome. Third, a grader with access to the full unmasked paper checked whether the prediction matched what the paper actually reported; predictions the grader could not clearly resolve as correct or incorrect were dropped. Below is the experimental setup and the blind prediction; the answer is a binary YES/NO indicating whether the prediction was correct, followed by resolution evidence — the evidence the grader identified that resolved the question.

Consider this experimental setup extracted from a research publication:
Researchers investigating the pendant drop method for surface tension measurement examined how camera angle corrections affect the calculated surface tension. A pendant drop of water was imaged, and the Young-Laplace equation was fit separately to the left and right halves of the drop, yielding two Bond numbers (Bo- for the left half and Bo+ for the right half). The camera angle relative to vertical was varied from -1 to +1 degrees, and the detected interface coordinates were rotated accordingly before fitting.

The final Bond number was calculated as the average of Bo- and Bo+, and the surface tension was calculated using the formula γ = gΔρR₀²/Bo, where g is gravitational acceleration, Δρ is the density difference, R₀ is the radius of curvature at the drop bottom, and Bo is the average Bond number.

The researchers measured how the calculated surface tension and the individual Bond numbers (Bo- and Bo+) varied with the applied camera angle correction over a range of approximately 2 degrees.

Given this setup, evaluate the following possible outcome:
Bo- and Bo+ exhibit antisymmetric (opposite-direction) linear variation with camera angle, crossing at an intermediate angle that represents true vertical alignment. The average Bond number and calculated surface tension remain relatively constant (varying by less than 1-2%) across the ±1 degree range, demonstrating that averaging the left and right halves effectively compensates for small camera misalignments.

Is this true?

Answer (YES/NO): YES